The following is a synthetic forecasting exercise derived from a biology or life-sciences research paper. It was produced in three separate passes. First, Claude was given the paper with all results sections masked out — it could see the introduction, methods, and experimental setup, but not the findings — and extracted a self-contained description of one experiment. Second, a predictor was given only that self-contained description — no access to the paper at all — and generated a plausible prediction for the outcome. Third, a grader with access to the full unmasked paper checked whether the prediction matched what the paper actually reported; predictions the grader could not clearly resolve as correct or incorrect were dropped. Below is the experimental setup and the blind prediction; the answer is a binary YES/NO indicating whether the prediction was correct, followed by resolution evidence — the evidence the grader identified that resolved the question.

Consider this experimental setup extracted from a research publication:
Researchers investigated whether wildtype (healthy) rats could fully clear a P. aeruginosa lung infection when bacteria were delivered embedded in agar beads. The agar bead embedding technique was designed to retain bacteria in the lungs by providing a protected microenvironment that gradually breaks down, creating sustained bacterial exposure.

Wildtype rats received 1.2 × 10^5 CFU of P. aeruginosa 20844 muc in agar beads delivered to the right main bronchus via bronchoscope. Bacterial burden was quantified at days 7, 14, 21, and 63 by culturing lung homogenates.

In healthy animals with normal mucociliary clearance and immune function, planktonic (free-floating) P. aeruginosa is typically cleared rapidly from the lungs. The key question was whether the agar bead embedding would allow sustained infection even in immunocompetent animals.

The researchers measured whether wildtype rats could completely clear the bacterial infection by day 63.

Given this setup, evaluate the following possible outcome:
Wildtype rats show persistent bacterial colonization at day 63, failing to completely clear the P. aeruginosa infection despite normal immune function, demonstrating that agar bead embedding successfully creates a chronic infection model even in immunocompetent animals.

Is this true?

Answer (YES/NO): YES